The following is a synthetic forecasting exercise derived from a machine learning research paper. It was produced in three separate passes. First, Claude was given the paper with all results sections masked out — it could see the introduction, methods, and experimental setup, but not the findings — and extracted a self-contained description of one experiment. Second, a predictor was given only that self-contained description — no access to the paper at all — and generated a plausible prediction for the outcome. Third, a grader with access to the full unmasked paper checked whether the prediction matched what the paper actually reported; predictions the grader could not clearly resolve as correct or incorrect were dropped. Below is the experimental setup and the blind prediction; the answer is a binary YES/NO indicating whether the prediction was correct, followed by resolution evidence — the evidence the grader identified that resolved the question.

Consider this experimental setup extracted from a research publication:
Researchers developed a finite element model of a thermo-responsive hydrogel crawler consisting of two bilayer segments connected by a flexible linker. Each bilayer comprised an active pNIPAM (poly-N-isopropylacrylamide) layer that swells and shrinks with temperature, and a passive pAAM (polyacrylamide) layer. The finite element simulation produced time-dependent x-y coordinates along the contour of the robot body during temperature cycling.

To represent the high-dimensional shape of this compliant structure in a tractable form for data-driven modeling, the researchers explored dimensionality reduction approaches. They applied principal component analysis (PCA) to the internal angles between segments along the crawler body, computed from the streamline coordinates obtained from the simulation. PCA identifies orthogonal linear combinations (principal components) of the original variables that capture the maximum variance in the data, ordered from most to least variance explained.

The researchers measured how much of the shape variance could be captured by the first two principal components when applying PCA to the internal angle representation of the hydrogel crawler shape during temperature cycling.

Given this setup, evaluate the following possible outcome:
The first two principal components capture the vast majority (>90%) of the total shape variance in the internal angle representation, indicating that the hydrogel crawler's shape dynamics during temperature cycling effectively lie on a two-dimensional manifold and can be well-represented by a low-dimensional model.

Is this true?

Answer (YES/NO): YES